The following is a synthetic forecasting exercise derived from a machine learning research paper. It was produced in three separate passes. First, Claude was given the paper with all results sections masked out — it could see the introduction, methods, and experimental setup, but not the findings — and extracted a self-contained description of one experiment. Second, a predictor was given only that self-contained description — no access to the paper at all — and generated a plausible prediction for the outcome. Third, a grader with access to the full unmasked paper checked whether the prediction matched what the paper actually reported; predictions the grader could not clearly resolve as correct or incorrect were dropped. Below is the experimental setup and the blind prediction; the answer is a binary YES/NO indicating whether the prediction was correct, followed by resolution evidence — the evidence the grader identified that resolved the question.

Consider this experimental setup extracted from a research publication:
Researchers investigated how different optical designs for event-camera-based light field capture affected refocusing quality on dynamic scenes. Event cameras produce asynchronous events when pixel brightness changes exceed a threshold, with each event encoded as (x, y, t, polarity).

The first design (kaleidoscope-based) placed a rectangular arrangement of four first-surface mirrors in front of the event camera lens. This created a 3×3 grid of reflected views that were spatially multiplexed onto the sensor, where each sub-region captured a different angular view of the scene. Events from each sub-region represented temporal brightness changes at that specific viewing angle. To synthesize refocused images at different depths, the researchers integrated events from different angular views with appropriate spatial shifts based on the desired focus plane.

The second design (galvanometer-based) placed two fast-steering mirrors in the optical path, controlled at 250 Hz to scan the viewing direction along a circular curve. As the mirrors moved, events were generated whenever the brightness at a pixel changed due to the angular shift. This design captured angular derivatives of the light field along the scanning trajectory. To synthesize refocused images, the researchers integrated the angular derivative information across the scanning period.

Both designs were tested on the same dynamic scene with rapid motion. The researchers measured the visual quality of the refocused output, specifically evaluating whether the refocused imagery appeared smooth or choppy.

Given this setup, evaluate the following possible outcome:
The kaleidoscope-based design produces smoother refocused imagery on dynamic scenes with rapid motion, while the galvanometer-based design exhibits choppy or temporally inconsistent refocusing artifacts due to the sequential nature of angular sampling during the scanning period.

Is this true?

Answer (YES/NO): NO